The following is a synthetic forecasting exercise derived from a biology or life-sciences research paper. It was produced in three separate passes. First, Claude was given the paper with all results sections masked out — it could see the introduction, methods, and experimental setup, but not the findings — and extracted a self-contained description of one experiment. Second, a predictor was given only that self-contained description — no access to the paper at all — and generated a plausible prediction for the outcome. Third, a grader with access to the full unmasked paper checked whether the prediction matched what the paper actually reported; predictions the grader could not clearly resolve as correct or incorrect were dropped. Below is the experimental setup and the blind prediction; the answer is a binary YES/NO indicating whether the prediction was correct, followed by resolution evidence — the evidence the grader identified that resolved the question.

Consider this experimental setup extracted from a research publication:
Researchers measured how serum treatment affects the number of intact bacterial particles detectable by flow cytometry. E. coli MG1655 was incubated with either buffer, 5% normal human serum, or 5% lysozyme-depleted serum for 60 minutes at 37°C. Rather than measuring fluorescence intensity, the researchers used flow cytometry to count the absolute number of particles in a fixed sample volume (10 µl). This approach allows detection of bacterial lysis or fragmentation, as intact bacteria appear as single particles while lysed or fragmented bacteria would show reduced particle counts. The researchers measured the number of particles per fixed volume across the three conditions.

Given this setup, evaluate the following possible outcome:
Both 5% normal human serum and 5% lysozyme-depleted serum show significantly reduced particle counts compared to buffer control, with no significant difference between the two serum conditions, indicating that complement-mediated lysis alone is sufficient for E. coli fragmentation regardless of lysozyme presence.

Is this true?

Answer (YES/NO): NO